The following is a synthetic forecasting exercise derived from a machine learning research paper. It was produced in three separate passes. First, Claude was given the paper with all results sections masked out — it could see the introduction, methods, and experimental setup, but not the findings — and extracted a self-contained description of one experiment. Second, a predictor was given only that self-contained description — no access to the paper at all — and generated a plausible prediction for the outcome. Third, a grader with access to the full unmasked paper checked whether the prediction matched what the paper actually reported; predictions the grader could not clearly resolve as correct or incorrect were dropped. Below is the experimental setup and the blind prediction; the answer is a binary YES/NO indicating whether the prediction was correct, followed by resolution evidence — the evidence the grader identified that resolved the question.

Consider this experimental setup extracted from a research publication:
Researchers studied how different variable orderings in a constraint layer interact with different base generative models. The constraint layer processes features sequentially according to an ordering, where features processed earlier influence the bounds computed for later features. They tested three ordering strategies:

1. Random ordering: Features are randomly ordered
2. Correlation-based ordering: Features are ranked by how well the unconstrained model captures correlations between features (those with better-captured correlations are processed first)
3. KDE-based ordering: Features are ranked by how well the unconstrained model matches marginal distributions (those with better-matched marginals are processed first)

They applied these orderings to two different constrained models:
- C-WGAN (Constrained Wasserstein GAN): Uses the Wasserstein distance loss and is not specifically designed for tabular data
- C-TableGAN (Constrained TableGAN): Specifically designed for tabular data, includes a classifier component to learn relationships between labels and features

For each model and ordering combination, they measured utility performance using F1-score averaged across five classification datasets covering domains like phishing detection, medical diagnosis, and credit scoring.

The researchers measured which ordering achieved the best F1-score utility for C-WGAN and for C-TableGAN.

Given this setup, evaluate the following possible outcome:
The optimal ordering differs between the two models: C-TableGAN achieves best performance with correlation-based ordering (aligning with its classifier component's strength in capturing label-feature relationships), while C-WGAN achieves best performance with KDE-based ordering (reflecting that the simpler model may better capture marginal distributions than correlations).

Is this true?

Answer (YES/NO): YES